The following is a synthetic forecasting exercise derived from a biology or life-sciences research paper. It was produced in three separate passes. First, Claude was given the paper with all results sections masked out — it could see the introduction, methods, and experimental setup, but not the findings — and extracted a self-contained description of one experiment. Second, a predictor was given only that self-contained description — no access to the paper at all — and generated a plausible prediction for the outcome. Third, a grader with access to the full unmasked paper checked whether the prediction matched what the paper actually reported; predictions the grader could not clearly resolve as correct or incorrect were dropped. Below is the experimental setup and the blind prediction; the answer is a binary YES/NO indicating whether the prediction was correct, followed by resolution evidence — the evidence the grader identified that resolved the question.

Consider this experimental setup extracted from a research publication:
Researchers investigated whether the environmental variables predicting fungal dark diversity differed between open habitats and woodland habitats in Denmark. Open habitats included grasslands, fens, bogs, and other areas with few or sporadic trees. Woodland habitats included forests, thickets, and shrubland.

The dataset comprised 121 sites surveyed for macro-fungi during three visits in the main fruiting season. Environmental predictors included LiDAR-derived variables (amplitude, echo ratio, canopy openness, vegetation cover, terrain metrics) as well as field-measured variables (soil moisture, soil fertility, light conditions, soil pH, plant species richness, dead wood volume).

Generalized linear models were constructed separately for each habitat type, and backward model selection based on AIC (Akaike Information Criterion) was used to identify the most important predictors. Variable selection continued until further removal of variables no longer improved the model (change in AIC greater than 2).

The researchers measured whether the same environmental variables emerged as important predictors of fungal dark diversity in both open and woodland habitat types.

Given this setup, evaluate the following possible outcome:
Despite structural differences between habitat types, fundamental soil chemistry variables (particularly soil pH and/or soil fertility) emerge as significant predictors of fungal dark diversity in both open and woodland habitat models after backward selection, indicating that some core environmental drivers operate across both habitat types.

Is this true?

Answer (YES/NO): NO